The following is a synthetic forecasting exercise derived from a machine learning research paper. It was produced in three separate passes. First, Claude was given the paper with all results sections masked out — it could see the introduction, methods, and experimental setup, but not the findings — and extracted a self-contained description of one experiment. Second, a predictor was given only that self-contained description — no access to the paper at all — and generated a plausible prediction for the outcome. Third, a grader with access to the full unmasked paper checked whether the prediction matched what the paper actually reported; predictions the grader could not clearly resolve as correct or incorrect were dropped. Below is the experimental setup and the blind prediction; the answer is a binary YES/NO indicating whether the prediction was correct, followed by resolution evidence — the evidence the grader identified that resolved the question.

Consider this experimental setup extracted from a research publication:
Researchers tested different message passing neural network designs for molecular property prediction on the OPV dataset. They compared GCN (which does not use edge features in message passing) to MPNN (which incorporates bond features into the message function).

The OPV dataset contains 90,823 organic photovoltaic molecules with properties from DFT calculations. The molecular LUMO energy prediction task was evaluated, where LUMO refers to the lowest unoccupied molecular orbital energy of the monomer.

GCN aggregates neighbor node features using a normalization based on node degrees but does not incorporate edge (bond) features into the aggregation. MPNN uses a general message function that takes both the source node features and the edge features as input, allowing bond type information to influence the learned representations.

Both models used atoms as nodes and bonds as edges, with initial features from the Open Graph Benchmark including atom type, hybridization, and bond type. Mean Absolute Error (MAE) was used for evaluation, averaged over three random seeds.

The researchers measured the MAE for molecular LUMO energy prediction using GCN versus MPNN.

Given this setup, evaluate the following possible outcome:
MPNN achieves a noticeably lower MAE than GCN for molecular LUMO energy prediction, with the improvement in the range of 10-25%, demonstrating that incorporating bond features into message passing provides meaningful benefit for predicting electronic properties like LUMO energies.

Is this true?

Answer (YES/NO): NO